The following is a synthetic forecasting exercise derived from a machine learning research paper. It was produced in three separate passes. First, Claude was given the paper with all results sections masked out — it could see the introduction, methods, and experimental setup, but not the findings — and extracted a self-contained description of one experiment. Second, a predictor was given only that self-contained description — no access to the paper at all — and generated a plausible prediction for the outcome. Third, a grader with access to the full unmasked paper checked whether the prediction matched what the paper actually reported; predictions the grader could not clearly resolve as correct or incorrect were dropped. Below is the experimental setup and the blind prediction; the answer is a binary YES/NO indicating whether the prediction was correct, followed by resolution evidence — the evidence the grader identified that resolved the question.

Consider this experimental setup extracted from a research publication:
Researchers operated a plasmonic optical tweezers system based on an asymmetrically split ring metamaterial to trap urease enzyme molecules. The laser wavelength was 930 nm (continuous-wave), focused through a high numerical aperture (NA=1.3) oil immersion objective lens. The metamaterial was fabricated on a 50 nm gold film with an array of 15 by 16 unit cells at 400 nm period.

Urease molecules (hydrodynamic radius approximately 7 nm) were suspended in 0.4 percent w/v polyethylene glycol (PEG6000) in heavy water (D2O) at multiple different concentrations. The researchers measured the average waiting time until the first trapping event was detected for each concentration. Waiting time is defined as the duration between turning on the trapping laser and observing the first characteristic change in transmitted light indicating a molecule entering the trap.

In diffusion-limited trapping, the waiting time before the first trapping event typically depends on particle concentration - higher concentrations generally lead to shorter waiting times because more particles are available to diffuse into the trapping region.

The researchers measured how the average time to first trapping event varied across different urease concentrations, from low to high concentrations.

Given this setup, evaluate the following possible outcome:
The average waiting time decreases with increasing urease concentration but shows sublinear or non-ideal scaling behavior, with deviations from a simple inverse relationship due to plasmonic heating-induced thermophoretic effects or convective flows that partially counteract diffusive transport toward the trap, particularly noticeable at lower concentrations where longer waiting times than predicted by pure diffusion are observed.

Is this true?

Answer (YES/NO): NO